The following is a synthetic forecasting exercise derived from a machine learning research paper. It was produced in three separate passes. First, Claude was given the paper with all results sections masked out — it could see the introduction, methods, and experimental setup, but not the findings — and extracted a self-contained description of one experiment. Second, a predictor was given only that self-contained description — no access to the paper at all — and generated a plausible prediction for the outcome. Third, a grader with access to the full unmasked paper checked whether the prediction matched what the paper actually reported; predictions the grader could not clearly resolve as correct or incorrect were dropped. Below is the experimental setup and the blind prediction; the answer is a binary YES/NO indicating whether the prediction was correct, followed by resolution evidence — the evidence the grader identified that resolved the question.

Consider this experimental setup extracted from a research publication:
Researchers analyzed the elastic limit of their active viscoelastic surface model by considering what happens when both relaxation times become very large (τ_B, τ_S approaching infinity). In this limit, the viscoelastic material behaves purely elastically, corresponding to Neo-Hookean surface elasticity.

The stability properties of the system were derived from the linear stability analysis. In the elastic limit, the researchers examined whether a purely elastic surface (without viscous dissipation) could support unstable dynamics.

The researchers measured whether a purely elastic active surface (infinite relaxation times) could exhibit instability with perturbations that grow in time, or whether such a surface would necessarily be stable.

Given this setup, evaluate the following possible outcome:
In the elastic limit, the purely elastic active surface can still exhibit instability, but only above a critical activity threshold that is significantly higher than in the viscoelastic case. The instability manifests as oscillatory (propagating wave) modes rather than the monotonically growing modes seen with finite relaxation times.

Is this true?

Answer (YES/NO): NO